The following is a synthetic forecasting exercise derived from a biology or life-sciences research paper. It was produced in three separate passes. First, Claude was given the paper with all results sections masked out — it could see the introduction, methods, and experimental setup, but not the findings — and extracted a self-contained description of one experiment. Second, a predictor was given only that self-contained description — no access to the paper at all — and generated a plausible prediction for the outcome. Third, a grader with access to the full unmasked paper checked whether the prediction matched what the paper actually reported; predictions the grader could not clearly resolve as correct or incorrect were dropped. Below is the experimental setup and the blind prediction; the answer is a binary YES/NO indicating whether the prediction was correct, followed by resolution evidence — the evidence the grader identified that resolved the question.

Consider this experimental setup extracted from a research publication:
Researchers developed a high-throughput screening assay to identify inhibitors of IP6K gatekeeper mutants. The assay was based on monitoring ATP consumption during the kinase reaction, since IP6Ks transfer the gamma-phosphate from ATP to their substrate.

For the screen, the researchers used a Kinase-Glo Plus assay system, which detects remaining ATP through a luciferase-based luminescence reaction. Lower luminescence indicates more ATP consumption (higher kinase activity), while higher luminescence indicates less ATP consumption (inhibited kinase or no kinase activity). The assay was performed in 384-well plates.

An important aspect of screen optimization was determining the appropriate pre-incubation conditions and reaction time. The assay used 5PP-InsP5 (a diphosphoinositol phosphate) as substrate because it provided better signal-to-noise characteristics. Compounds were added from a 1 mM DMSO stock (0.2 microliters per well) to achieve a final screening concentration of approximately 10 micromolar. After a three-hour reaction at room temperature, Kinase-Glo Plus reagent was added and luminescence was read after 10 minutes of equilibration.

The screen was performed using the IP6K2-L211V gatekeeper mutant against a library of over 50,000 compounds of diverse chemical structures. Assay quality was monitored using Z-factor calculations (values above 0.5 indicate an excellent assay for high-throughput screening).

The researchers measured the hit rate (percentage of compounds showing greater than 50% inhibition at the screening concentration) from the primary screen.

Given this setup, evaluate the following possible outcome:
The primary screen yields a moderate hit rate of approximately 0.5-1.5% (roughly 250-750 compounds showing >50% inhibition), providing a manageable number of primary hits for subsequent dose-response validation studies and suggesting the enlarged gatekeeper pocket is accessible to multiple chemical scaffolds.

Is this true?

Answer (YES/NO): YES